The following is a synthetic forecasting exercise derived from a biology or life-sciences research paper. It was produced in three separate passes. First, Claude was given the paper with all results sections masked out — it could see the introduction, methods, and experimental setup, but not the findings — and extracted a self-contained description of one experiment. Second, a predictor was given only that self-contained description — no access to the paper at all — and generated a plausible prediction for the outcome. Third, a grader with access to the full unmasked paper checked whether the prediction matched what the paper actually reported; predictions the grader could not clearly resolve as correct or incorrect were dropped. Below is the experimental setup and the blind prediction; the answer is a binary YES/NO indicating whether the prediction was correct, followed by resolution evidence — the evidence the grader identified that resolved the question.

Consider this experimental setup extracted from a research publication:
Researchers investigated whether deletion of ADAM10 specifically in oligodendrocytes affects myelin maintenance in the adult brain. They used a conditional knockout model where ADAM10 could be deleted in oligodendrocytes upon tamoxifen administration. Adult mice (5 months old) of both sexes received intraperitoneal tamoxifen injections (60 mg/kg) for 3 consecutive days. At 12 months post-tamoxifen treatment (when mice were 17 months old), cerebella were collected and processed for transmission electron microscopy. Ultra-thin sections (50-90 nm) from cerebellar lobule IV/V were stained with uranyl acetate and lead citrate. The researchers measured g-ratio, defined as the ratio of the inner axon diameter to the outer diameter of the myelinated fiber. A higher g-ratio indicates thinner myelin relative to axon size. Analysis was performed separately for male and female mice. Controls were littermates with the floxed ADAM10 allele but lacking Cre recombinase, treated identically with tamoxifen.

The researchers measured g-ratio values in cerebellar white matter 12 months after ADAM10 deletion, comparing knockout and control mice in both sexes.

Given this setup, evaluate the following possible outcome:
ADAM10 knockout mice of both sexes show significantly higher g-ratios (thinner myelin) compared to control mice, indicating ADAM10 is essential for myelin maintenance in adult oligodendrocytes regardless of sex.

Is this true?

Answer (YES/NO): NO